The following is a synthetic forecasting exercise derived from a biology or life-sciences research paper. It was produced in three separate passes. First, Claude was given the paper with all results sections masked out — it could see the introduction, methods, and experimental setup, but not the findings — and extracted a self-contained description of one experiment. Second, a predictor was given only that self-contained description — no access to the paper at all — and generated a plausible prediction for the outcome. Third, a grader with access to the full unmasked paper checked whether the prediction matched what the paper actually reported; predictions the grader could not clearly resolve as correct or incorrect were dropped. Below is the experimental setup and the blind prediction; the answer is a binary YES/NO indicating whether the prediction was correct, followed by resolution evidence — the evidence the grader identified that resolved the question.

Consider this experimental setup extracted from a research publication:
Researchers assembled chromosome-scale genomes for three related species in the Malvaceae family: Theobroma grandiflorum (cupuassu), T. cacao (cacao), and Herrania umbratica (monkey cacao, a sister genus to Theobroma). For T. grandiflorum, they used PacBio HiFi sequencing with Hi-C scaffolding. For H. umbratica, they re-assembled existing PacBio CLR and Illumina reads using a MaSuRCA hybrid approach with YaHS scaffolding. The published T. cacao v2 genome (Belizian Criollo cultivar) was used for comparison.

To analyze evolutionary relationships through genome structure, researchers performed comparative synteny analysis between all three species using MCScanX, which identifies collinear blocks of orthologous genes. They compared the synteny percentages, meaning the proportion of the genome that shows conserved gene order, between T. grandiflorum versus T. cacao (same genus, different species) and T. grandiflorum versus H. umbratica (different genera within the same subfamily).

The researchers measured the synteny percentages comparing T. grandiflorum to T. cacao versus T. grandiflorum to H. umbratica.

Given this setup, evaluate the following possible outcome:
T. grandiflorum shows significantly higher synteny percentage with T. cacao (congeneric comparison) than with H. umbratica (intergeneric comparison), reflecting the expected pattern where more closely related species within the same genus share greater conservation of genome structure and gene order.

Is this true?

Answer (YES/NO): NO